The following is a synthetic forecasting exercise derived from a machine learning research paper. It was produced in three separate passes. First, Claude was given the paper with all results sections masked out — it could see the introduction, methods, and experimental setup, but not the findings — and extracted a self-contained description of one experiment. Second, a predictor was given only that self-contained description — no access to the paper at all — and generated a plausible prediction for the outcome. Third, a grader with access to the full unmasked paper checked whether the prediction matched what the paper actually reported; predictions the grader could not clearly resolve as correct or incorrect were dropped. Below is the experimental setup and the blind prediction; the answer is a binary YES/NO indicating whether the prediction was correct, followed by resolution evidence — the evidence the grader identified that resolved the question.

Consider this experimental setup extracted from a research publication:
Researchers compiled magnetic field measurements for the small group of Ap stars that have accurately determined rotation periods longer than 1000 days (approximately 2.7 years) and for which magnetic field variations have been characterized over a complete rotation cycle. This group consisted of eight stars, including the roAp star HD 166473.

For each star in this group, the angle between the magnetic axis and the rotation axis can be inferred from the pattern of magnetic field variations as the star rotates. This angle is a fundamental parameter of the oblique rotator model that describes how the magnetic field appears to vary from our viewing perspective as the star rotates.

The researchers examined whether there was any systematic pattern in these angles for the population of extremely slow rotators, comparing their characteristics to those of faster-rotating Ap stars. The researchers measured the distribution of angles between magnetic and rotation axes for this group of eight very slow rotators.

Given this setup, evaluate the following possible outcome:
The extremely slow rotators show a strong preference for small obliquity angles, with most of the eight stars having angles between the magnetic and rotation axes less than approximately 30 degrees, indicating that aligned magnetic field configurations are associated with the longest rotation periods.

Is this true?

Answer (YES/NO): NO